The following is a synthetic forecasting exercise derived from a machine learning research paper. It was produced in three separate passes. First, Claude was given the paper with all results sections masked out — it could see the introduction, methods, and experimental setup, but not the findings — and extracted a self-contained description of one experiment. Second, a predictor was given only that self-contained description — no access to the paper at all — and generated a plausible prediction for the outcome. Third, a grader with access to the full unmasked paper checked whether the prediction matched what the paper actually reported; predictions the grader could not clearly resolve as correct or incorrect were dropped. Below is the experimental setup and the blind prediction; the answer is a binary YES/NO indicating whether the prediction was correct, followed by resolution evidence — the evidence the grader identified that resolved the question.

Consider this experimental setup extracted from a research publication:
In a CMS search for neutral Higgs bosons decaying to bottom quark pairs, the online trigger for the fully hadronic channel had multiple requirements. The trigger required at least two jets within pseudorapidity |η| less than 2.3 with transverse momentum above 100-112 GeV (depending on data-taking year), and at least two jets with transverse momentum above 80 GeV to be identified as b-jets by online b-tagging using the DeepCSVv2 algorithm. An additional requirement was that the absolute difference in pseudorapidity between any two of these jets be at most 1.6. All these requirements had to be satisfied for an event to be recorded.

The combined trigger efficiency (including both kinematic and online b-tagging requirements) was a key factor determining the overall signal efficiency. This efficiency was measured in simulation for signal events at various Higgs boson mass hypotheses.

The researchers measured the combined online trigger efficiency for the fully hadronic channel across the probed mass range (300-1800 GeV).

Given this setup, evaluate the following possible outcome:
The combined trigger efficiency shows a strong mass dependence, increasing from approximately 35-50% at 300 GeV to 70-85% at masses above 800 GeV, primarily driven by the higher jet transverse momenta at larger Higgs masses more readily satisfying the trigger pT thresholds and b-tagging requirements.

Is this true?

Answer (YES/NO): NO